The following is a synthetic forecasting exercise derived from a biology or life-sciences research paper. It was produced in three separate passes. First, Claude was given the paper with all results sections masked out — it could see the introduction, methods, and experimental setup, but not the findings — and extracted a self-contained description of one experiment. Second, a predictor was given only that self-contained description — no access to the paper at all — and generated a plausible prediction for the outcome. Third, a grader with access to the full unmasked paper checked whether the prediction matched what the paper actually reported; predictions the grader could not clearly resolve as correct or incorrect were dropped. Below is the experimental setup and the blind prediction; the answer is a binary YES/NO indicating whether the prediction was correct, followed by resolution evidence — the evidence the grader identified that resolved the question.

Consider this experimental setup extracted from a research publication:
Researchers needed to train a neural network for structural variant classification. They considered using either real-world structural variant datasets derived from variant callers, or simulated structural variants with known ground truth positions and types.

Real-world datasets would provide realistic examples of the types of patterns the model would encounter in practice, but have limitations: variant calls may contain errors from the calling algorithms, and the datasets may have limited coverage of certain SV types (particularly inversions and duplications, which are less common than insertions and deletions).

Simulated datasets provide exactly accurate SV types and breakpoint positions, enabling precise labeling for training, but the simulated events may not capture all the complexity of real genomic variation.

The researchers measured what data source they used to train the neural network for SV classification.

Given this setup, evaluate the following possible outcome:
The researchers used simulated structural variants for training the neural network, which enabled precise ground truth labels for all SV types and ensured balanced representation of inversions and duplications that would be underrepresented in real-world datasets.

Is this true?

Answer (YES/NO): YES